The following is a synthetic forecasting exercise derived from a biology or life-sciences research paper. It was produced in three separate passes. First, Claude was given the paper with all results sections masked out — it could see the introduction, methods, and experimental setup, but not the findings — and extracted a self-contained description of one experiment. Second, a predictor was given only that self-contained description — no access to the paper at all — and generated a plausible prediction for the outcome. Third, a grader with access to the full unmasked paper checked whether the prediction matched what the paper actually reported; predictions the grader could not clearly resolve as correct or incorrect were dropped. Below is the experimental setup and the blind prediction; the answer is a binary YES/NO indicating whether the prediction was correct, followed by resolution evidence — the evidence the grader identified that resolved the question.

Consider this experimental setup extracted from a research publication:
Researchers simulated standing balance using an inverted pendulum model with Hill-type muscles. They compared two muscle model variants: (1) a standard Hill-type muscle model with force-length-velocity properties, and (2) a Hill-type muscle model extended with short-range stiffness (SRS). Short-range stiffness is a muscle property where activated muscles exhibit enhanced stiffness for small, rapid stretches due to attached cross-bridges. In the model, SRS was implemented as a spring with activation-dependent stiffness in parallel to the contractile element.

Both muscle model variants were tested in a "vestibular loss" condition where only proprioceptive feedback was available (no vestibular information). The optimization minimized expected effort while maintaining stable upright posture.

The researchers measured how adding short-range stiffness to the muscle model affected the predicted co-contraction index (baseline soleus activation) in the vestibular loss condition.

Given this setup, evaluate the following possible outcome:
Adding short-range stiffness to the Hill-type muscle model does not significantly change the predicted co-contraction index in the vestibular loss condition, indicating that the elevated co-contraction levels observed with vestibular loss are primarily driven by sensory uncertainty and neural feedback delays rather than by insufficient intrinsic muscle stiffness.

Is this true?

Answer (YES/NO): NO